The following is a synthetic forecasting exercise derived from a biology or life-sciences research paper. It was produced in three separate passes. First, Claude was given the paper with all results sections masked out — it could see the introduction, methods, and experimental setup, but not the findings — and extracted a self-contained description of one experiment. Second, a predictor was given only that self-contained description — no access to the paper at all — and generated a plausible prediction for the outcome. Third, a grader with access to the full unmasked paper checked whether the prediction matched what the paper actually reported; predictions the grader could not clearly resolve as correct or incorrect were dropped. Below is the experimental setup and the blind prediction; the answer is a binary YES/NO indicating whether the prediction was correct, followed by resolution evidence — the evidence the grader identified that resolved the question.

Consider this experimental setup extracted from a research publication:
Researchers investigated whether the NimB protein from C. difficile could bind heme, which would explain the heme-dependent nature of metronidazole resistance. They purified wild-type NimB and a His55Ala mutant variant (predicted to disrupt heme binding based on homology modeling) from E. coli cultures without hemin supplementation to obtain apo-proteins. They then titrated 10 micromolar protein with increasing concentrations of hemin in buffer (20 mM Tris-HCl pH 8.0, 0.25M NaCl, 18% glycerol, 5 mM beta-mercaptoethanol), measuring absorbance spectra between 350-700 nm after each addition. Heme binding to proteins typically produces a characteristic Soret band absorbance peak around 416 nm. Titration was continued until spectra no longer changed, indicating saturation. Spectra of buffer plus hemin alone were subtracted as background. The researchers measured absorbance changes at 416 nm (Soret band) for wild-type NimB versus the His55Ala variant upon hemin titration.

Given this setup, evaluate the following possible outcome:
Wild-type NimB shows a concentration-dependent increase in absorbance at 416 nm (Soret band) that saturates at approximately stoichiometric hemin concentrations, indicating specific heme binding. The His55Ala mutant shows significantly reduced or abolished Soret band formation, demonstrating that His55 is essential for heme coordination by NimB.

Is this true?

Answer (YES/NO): YES